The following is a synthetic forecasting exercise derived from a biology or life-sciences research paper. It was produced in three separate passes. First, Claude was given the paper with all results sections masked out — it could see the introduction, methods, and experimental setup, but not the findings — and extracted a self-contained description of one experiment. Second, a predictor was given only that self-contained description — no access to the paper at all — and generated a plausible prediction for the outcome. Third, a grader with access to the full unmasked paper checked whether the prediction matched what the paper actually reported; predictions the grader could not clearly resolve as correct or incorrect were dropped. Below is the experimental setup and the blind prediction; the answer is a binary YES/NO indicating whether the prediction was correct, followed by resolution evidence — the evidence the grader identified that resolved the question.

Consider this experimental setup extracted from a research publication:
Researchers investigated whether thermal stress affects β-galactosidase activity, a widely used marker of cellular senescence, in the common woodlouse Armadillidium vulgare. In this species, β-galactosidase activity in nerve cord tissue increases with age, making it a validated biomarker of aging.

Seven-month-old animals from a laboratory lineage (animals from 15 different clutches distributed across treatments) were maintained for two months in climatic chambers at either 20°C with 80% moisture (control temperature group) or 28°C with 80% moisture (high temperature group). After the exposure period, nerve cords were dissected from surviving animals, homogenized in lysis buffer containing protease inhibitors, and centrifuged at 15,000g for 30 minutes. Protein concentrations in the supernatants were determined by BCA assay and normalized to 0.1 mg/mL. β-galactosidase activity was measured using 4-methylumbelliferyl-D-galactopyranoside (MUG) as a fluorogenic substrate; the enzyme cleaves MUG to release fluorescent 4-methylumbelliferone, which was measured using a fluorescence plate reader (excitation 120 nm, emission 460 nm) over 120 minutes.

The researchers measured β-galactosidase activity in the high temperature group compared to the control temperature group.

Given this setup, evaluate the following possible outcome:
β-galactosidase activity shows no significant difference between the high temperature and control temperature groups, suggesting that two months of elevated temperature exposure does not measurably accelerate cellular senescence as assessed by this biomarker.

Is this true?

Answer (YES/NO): NO